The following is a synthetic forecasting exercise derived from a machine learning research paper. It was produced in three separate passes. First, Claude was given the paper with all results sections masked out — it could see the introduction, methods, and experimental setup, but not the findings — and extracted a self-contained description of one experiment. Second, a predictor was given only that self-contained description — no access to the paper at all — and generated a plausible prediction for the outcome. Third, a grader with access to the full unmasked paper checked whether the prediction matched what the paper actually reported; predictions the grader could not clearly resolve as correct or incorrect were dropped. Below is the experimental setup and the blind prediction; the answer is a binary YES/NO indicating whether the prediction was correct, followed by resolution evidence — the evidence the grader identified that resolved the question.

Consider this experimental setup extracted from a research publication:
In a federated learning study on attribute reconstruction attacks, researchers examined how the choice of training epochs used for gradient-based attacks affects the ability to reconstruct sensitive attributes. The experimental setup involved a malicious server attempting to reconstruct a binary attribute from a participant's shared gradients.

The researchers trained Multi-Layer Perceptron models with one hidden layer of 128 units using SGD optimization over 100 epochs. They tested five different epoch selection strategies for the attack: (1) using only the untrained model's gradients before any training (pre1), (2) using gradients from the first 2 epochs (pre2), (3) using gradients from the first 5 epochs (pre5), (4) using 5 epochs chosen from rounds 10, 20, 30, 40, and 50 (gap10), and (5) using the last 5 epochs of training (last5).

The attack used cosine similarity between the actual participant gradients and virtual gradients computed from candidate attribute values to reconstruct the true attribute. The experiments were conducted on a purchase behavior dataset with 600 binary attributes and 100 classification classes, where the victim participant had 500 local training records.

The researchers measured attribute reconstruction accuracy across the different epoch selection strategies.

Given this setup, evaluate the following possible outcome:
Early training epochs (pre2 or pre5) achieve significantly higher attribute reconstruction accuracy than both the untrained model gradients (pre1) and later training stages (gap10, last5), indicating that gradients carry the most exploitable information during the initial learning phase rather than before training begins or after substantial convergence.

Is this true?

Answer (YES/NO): NO